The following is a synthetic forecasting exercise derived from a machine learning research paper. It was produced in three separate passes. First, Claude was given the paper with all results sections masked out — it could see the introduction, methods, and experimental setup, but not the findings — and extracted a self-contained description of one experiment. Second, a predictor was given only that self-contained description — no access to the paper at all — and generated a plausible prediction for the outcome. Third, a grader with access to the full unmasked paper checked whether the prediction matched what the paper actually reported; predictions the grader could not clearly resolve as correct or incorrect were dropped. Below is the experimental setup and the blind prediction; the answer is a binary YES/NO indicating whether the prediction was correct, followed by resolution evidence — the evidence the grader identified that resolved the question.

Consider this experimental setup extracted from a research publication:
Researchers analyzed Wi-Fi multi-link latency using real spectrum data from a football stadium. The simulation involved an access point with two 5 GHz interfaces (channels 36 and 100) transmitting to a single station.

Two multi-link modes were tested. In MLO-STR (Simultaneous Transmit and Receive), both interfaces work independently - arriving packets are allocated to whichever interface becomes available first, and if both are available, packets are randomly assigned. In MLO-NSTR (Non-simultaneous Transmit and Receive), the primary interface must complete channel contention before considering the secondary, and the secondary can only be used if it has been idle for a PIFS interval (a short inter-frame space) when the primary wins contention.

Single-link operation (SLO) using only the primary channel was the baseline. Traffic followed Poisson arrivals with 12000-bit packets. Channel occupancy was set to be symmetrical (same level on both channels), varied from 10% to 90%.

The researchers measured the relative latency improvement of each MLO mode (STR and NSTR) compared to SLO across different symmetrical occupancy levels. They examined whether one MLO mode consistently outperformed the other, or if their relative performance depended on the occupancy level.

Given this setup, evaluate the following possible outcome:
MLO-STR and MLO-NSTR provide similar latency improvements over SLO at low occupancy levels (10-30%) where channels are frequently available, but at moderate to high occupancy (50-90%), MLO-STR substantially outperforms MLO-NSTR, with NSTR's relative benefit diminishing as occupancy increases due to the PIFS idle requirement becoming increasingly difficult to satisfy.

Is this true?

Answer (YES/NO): NO